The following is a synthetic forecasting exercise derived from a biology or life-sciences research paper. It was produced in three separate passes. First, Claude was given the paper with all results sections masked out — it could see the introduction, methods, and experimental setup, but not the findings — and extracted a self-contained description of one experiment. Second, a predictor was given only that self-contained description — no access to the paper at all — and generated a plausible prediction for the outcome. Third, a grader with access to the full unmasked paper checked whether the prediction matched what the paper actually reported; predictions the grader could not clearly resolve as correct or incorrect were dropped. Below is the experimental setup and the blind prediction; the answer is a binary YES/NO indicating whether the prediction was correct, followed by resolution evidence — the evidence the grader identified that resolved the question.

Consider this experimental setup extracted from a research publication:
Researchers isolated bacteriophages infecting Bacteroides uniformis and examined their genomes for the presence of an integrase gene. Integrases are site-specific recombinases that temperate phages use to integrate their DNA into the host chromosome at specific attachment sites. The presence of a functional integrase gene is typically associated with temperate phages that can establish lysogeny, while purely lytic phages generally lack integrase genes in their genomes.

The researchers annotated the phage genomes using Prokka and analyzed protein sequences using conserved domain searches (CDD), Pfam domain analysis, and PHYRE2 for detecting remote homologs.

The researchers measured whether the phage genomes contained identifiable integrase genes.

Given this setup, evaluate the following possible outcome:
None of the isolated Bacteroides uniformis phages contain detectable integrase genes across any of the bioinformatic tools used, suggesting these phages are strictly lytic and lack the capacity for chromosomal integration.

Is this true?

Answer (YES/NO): YES